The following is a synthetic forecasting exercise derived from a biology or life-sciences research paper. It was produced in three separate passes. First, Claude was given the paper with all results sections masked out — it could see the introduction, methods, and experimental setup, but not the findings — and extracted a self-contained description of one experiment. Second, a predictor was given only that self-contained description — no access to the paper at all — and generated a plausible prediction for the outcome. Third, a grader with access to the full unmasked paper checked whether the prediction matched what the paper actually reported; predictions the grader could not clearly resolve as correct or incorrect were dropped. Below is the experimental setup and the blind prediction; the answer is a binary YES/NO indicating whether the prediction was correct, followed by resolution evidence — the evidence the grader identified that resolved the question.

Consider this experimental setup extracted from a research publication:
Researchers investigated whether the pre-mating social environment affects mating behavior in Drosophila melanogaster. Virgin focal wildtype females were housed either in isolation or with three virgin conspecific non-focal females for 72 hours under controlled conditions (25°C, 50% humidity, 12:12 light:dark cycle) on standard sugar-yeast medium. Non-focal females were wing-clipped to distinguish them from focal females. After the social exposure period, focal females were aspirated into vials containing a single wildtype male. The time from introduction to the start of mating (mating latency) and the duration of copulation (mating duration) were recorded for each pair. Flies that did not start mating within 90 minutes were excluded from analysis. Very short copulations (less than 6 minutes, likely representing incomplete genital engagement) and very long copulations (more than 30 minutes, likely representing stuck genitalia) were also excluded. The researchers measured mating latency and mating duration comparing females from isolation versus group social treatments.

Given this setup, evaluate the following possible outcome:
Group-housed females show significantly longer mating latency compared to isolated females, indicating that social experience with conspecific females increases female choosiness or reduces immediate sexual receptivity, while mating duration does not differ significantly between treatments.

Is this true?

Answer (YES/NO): NO